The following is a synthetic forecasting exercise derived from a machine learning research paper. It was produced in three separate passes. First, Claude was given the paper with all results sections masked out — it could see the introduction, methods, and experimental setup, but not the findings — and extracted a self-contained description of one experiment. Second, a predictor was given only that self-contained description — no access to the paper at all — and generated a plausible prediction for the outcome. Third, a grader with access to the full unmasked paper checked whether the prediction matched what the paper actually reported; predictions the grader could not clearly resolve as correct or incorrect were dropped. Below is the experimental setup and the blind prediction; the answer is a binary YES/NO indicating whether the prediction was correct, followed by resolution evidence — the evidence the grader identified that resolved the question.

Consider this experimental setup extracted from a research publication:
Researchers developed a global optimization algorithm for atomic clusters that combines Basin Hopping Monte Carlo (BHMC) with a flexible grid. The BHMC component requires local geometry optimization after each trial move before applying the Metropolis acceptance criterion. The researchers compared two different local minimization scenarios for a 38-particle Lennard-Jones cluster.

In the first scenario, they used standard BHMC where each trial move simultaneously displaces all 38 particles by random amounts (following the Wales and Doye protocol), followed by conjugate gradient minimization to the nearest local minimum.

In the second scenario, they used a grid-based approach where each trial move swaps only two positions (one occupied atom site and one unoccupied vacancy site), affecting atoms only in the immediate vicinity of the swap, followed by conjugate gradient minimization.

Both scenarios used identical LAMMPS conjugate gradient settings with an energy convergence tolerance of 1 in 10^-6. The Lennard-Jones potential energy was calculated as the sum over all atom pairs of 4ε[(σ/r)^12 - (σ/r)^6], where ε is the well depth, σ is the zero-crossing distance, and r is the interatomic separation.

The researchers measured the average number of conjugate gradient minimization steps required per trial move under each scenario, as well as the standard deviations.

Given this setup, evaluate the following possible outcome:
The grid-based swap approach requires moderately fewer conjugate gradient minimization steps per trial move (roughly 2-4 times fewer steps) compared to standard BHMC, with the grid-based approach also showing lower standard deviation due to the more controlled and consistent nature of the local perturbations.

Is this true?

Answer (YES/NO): YES